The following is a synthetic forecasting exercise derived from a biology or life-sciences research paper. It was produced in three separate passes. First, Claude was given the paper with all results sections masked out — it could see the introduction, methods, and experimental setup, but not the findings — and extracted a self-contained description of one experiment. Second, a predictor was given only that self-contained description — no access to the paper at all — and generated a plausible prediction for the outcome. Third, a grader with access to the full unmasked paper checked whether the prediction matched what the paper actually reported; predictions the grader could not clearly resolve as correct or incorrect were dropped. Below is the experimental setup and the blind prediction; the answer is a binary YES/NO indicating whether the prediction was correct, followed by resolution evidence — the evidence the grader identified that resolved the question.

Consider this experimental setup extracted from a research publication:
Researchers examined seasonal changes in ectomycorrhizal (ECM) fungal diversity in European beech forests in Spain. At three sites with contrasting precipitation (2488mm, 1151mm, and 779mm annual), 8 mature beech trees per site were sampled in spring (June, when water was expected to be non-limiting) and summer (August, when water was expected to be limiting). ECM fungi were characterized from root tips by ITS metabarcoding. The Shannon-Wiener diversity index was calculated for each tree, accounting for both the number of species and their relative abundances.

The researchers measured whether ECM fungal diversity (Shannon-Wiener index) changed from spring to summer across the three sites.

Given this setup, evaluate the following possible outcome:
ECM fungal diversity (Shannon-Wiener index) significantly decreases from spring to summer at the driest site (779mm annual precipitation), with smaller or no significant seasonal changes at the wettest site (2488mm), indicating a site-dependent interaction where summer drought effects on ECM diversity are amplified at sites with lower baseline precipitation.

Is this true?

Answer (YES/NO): NO